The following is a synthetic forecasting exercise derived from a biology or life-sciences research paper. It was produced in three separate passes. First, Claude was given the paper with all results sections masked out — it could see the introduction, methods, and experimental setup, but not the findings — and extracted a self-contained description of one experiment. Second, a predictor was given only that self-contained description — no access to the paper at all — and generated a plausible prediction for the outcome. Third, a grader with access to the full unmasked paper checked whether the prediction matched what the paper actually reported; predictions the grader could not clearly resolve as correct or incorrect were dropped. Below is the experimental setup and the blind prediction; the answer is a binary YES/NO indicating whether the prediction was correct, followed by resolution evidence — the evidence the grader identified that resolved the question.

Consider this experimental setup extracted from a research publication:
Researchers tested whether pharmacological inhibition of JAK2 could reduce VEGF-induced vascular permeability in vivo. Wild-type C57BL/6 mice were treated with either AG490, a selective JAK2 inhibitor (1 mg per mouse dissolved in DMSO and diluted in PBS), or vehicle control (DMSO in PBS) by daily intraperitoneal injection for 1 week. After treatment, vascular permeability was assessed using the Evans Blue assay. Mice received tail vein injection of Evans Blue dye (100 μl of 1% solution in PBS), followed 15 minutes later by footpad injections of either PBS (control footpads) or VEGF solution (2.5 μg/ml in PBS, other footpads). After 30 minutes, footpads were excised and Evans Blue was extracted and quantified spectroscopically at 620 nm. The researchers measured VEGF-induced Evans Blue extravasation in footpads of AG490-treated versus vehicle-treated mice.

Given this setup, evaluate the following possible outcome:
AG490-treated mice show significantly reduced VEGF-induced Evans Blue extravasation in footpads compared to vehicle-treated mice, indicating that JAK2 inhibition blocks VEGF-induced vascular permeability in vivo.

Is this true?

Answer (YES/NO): YES